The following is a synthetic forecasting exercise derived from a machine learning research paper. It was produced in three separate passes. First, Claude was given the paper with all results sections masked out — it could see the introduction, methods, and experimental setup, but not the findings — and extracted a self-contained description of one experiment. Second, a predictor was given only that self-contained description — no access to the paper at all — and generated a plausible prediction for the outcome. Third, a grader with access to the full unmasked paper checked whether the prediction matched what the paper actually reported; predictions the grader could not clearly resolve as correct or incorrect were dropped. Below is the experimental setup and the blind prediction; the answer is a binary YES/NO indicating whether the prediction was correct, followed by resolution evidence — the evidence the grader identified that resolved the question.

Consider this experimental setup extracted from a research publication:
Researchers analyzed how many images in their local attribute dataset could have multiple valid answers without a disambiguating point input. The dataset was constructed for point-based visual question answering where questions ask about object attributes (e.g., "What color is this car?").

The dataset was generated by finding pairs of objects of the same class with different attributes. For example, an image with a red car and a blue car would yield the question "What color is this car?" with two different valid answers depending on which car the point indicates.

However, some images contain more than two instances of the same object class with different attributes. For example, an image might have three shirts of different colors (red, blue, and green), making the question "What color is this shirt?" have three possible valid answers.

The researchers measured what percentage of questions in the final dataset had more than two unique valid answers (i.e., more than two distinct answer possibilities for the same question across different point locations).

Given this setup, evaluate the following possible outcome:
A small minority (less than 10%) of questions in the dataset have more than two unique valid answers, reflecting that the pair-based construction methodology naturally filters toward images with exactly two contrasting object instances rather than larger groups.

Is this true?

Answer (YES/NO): NO